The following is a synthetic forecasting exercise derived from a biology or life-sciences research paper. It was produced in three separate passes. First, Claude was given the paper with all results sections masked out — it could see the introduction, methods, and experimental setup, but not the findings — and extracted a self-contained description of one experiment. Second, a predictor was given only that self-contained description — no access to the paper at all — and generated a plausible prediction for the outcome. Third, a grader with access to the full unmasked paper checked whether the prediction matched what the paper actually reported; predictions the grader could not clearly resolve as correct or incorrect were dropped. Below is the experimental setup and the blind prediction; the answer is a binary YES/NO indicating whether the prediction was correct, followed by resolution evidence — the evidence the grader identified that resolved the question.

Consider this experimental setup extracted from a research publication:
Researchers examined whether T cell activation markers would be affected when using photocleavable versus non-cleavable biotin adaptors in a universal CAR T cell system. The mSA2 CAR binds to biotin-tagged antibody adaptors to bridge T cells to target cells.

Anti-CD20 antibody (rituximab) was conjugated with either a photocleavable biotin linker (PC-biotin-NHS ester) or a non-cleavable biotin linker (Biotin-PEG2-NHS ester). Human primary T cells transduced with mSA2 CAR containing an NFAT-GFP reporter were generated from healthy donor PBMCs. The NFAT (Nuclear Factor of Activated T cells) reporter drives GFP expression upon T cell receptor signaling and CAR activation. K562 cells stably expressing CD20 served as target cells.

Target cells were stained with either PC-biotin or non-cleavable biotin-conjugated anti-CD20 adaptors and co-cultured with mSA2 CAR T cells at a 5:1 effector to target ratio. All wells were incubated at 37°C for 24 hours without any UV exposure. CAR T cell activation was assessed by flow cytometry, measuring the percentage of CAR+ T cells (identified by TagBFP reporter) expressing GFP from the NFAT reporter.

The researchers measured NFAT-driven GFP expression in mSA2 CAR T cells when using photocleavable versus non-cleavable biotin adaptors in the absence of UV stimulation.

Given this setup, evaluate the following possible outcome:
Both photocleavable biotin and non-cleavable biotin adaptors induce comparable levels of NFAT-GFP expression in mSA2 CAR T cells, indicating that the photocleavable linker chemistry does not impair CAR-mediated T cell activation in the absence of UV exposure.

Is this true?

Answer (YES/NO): YES